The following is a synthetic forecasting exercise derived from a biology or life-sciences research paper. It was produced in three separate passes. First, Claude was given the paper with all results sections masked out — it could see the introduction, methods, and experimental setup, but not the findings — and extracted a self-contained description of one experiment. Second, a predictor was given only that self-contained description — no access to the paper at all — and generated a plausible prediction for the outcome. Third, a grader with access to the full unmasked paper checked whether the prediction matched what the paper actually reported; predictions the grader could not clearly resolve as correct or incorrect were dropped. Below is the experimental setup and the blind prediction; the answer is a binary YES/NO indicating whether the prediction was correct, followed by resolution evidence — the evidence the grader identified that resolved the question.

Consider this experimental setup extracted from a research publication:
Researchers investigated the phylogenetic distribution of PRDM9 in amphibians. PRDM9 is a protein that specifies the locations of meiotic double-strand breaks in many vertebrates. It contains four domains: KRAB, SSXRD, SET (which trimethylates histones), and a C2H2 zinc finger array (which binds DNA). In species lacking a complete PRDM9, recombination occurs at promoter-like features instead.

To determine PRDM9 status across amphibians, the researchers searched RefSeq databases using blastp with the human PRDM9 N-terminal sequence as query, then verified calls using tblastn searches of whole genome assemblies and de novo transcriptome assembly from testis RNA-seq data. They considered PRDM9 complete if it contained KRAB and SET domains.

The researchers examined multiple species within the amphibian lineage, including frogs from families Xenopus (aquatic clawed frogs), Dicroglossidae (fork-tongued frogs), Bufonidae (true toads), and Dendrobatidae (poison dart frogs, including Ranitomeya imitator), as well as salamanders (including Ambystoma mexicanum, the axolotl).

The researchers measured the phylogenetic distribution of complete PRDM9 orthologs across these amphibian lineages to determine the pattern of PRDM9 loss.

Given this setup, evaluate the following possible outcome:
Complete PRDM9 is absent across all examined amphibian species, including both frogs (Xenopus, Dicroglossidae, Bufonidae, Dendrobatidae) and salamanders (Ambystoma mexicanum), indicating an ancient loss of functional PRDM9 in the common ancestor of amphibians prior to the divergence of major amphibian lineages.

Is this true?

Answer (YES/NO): NO